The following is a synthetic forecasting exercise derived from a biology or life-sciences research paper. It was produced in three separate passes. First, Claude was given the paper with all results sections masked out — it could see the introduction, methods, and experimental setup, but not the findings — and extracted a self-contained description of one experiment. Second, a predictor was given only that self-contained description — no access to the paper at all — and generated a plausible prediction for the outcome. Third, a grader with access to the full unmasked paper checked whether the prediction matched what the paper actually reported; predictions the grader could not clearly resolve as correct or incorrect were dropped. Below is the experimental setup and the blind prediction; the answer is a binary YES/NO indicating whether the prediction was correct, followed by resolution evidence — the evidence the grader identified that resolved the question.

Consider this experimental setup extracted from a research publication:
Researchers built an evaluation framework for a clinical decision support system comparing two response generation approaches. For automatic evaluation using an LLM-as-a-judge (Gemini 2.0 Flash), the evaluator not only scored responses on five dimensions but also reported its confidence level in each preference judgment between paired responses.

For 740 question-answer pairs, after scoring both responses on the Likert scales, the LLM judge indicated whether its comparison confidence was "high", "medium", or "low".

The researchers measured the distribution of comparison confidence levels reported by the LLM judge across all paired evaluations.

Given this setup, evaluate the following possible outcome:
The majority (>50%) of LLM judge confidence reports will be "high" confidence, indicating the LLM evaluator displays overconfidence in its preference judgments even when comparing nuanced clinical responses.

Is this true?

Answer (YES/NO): YES